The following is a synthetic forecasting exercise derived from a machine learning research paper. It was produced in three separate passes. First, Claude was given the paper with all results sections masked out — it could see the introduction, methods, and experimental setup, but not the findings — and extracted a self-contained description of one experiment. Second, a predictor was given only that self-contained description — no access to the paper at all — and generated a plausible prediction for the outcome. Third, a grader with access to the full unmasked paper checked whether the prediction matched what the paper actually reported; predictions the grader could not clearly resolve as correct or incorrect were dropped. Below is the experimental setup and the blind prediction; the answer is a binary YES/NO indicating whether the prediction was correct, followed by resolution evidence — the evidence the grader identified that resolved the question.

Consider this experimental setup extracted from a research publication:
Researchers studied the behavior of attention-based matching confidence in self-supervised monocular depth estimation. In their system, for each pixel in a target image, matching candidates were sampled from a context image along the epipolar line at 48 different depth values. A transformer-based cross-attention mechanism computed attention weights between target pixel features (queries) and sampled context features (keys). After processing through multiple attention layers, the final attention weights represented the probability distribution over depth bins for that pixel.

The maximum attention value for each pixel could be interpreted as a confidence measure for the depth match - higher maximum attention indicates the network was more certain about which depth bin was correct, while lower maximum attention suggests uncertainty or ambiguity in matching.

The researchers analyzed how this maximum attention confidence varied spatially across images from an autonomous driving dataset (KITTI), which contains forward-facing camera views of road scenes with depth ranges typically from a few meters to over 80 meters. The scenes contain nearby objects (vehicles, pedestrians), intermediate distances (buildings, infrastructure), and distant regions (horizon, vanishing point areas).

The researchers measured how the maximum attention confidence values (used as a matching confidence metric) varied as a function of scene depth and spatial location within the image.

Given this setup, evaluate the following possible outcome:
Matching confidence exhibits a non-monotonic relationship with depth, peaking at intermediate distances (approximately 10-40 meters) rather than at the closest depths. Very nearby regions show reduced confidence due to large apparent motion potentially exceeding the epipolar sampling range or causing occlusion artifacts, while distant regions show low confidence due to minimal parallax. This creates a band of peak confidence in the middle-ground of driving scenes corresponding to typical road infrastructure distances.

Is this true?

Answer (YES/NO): NO